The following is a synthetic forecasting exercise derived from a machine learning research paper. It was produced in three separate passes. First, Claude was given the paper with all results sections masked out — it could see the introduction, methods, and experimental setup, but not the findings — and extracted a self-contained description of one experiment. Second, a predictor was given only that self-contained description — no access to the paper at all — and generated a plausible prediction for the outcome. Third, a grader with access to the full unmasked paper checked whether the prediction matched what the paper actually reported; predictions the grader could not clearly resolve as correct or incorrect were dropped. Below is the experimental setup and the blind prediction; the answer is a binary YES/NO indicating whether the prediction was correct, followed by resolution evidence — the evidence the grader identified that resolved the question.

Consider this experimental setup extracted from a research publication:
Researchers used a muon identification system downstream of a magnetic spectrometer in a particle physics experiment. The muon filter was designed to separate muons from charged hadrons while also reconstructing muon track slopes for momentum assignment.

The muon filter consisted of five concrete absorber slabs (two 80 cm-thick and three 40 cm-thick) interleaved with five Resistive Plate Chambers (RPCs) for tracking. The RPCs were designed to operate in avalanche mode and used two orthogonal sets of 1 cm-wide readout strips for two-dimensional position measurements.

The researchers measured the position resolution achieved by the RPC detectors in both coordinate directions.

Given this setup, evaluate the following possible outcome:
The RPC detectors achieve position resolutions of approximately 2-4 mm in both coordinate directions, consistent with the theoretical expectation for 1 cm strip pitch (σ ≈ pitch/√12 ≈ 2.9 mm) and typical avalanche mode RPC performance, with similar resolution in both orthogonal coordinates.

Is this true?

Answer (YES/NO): YES